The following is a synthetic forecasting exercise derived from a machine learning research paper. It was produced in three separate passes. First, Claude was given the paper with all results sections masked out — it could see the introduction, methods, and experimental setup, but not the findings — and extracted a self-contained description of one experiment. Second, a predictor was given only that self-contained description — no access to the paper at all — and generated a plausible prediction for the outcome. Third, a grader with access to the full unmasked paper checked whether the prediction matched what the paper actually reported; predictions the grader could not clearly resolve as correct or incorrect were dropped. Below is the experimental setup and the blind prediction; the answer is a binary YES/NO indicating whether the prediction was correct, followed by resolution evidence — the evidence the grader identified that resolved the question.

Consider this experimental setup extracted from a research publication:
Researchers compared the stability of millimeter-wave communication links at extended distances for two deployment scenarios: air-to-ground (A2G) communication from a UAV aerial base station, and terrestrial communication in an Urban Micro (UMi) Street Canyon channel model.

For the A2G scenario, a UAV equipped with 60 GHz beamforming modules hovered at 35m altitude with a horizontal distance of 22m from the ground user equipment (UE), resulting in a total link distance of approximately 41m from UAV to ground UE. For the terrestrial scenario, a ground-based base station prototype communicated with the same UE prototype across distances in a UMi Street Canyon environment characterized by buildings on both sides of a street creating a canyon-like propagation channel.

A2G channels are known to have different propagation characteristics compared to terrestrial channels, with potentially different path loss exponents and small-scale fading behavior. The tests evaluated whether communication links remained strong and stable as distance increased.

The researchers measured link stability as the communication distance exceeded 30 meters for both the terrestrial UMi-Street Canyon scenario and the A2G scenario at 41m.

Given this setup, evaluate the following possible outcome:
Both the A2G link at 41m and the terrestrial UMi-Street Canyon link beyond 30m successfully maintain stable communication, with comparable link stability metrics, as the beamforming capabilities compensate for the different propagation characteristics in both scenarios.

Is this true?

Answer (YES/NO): NO